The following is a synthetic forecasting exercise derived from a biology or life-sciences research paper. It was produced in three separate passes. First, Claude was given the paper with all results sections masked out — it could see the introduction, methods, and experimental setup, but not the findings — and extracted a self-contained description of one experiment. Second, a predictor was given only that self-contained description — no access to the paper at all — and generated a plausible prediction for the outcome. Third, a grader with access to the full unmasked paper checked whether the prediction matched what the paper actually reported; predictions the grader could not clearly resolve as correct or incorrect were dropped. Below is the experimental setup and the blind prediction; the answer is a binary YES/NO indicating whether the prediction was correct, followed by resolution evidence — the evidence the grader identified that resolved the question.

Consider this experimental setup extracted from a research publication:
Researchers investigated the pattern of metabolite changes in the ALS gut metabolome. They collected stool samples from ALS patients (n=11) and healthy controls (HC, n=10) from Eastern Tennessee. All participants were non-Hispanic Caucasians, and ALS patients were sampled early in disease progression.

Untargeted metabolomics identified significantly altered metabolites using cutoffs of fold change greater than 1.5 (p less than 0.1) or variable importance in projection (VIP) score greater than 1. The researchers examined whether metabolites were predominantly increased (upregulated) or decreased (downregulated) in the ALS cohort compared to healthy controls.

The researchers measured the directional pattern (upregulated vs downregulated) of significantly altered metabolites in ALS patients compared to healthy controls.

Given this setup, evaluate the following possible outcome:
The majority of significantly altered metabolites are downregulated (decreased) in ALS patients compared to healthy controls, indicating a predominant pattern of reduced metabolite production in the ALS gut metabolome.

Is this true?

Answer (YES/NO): YES